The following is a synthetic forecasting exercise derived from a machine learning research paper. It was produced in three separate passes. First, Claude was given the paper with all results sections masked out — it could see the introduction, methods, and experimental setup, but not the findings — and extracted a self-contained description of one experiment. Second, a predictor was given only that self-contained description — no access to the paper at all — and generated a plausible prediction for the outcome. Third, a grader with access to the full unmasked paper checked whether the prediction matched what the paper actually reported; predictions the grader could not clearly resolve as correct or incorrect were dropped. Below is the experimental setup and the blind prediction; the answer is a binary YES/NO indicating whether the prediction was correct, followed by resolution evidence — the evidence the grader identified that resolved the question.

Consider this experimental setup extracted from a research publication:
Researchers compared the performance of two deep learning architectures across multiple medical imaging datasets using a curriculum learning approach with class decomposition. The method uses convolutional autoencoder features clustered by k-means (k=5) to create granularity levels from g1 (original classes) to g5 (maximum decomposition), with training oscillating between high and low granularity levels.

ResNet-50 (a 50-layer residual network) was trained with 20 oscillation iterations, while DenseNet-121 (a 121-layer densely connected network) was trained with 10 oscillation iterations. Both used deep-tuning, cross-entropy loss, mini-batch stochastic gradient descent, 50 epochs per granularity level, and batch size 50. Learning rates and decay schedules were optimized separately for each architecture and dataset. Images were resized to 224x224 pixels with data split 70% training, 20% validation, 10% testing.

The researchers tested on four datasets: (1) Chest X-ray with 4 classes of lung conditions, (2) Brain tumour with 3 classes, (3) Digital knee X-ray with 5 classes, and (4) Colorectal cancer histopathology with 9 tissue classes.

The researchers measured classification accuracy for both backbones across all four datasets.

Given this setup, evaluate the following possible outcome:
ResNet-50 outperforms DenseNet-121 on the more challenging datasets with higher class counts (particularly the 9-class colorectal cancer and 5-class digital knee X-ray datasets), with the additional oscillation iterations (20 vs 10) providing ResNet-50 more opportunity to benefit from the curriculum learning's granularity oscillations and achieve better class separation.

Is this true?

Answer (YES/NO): NO